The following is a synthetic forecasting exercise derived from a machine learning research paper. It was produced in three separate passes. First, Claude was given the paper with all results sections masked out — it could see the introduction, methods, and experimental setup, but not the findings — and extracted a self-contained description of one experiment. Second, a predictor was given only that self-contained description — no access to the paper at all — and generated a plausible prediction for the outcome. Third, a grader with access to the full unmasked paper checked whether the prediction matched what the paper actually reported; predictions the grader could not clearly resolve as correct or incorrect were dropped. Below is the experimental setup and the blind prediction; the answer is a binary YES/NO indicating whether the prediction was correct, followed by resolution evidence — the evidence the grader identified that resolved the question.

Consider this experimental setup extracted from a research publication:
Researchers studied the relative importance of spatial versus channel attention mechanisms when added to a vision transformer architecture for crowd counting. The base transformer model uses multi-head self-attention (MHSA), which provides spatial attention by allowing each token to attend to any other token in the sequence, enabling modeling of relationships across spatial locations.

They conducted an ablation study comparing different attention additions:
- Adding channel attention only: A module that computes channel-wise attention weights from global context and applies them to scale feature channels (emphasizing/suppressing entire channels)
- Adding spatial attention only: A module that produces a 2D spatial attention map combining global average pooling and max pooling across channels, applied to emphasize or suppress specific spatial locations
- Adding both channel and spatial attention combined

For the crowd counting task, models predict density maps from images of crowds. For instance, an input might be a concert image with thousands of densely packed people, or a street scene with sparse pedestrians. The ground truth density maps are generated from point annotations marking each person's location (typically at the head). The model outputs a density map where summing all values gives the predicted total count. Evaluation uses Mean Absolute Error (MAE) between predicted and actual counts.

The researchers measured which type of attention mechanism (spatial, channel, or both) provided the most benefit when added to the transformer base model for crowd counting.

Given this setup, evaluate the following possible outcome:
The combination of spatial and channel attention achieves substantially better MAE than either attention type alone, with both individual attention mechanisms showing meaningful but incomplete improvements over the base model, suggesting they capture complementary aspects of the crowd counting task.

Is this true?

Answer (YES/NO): NO